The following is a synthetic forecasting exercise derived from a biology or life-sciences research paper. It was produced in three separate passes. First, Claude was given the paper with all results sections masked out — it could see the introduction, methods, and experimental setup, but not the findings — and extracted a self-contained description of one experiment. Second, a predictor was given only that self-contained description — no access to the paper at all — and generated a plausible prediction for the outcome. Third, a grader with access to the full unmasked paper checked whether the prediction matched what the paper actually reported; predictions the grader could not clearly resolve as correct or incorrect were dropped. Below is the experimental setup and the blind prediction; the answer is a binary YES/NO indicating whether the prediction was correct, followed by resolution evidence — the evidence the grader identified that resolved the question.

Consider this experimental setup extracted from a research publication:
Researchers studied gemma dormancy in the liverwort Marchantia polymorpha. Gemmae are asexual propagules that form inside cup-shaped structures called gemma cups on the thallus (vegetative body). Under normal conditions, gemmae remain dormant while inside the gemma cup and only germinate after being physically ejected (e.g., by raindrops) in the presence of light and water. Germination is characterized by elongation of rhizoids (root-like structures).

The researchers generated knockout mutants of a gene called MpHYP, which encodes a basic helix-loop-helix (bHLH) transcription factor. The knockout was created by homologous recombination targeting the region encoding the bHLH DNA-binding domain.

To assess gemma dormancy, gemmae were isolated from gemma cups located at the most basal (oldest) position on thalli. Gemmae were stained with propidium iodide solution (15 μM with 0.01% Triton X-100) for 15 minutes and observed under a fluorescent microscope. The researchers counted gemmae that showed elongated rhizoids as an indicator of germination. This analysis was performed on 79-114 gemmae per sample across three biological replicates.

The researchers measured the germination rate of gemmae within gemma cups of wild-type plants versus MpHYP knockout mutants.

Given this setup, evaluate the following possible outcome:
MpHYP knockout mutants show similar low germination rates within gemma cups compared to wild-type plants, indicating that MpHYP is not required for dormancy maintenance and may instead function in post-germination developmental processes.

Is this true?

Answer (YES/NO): NO